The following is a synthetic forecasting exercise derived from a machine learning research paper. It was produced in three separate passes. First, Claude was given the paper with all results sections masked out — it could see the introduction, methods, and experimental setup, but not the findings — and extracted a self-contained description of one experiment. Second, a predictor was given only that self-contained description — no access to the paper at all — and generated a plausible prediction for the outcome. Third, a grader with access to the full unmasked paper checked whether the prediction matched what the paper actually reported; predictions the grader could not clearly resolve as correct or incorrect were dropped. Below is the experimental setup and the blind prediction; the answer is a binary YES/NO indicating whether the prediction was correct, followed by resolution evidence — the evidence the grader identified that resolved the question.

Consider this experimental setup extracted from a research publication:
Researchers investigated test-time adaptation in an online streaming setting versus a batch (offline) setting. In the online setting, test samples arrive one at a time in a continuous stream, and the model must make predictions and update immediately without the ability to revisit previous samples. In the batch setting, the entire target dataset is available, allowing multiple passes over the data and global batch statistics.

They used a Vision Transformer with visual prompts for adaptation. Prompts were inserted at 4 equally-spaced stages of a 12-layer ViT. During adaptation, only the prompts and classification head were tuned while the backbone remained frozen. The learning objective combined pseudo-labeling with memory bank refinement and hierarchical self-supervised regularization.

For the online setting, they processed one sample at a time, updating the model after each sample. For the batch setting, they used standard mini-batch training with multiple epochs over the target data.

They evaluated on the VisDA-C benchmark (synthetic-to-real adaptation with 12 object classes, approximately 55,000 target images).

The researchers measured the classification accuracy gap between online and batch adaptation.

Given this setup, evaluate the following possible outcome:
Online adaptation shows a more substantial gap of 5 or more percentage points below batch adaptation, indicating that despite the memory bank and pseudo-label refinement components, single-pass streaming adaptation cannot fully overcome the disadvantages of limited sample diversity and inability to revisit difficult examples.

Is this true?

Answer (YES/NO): NO